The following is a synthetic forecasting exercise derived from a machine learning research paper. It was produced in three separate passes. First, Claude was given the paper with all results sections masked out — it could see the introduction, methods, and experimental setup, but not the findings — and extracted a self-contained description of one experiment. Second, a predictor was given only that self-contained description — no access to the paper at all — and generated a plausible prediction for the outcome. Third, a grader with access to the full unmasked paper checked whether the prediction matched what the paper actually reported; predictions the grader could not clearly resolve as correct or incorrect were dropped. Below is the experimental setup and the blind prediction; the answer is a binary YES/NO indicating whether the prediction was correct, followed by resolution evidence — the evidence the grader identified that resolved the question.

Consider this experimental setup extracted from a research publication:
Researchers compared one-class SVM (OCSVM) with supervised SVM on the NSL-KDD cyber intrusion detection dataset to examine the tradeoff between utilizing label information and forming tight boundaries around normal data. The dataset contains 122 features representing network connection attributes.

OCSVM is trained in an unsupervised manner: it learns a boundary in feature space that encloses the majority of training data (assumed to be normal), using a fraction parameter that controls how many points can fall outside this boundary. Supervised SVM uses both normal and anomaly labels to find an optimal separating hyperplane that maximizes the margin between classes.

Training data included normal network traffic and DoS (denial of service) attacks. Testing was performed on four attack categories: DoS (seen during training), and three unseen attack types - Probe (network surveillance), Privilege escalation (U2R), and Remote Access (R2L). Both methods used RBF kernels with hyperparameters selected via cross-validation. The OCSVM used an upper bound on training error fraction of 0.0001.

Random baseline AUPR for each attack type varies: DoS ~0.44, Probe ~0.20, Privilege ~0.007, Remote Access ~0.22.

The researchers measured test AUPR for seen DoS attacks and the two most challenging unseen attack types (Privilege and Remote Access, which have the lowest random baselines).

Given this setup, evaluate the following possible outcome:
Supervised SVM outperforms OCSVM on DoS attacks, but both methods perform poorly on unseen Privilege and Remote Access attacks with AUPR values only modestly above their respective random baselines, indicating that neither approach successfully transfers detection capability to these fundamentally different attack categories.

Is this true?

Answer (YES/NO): NO